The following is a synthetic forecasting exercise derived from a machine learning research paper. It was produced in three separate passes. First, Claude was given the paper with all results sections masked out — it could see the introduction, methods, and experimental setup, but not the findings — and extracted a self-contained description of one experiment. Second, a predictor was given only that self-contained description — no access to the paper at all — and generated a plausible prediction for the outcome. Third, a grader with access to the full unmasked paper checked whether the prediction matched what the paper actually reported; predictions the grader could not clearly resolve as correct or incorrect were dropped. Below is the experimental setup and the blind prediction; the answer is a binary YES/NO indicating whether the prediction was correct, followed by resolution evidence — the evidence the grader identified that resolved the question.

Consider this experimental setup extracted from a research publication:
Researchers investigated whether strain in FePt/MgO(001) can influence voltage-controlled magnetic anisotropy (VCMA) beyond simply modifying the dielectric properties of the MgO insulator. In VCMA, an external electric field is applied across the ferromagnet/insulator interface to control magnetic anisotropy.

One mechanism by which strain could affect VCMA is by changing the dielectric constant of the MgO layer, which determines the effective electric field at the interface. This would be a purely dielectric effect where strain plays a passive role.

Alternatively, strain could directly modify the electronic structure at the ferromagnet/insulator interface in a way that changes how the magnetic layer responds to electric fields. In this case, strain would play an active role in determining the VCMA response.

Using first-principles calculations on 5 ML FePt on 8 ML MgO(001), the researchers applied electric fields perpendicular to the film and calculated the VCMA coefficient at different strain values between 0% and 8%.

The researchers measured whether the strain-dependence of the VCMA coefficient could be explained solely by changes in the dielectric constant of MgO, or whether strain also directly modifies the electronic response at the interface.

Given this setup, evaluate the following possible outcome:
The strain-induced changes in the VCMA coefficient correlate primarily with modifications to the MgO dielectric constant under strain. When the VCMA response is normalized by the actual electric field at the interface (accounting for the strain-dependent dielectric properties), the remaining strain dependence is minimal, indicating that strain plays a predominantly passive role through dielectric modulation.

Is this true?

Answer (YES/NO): NO